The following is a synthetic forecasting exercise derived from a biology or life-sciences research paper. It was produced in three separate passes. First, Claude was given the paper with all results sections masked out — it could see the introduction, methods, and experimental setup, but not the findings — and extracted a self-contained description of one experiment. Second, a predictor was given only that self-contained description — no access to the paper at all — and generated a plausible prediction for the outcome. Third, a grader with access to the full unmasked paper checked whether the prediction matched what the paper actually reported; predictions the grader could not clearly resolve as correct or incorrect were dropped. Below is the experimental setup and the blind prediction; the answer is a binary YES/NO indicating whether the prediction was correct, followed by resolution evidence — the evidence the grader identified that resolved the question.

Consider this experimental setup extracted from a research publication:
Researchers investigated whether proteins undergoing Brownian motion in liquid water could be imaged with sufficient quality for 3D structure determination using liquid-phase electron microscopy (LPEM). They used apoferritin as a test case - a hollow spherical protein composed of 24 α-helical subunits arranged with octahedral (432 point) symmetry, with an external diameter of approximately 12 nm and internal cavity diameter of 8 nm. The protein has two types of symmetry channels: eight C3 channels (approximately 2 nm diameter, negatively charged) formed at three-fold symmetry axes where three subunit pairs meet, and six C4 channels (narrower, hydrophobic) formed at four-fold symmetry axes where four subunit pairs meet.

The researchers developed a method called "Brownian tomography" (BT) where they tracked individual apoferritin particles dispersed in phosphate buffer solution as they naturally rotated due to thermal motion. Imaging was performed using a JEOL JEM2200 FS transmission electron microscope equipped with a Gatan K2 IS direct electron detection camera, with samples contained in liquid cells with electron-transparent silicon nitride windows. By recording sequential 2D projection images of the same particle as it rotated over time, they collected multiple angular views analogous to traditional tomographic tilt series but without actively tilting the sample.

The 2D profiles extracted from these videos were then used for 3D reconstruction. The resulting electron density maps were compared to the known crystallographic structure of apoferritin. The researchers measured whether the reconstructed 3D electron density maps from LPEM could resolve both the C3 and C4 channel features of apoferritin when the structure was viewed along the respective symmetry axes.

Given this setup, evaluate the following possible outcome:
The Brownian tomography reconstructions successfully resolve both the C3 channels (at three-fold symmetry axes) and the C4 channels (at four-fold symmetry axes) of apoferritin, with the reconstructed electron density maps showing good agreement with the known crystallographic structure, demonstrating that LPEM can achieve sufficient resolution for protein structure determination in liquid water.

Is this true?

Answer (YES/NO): YES